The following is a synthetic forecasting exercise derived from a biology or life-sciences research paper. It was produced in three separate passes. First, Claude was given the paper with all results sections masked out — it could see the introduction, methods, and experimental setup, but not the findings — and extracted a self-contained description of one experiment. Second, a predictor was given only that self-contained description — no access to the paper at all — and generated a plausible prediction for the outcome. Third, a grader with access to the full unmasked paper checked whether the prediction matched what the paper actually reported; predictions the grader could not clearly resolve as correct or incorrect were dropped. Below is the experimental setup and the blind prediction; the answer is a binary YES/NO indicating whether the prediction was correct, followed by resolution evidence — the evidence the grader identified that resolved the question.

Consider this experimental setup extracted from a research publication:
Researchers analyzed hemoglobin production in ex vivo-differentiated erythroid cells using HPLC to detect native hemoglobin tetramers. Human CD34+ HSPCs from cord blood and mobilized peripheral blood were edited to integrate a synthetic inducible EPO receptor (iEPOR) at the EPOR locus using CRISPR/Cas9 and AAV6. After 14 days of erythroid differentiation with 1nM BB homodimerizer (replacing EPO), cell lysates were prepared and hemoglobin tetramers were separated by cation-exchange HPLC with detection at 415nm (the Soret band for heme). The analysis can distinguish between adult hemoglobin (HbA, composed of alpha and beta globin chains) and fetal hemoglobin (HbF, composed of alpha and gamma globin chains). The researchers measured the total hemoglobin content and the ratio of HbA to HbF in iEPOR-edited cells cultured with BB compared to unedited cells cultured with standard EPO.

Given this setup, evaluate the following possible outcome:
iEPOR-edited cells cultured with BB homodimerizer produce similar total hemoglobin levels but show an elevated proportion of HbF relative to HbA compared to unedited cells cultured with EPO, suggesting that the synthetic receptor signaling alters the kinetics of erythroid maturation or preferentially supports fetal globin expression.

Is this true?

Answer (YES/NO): NO